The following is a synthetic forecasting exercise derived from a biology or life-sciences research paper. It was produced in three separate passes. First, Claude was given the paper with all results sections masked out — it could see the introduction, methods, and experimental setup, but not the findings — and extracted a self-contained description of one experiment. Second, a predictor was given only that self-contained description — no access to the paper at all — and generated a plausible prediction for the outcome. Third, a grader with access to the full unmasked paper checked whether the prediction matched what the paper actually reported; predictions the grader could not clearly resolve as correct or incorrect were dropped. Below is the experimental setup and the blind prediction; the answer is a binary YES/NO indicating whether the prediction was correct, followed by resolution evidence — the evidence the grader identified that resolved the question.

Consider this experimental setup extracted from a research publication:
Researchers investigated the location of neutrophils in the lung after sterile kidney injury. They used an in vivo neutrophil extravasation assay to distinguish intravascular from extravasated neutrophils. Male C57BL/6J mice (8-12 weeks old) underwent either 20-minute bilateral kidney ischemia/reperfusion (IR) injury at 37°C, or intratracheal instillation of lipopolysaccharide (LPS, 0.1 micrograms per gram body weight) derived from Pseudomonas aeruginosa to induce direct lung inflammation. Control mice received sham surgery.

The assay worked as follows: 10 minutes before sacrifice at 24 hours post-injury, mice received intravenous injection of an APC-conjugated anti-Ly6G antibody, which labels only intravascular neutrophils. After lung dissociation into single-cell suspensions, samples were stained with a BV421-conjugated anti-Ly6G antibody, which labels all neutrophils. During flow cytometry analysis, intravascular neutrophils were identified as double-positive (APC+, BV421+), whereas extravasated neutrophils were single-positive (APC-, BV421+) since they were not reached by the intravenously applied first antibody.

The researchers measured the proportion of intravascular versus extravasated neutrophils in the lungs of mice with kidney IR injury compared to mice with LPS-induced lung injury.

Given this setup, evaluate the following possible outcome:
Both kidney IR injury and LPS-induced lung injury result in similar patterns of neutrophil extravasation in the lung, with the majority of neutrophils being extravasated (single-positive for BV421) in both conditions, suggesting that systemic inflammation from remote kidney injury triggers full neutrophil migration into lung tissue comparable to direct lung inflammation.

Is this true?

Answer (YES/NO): NO